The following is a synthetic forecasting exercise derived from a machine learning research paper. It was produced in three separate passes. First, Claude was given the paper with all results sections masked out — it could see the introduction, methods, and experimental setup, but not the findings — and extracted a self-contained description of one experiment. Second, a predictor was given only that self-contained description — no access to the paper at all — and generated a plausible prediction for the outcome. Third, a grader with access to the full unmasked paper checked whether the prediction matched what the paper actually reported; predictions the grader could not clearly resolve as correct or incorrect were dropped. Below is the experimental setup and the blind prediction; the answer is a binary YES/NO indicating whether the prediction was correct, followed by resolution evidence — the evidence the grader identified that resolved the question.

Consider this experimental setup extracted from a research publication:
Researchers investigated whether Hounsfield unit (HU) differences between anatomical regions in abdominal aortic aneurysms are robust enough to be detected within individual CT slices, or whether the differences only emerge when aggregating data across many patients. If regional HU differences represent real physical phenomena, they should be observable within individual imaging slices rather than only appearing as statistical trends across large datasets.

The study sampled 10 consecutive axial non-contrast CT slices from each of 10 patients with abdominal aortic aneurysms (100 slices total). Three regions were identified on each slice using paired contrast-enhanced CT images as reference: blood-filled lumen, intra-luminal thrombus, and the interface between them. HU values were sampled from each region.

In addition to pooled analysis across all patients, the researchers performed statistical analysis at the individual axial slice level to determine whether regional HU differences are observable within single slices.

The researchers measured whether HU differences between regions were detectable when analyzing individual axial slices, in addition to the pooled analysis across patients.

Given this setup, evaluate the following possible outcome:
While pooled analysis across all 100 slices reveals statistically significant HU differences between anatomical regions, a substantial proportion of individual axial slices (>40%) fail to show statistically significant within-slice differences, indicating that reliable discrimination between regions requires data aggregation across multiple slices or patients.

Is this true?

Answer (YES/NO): NO